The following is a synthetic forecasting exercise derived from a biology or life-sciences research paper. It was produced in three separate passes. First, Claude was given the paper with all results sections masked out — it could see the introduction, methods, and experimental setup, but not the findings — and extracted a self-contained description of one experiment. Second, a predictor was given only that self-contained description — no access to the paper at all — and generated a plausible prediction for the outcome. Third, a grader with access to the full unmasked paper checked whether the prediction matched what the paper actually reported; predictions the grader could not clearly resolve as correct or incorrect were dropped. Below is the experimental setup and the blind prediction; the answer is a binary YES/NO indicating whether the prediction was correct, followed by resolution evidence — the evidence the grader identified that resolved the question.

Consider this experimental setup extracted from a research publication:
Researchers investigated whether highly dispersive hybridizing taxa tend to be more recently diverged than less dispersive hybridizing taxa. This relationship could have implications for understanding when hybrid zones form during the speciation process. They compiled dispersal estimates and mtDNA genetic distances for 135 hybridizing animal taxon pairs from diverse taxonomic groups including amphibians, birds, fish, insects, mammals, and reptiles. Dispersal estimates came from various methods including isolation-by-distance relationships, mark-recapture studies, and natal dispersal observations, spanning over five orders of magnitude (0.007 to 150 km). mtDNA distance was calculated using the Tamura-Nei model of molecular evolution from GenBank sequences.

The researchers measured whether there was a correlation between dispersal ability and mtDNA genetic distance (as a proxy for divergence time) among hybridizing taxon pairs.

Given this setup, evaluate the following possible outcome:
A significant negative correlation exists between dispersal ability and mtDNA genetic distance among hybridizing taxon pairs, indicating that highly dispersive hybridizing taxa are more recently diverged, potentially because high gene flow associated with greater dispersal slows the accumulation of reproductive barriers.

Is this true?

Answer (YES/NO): YES